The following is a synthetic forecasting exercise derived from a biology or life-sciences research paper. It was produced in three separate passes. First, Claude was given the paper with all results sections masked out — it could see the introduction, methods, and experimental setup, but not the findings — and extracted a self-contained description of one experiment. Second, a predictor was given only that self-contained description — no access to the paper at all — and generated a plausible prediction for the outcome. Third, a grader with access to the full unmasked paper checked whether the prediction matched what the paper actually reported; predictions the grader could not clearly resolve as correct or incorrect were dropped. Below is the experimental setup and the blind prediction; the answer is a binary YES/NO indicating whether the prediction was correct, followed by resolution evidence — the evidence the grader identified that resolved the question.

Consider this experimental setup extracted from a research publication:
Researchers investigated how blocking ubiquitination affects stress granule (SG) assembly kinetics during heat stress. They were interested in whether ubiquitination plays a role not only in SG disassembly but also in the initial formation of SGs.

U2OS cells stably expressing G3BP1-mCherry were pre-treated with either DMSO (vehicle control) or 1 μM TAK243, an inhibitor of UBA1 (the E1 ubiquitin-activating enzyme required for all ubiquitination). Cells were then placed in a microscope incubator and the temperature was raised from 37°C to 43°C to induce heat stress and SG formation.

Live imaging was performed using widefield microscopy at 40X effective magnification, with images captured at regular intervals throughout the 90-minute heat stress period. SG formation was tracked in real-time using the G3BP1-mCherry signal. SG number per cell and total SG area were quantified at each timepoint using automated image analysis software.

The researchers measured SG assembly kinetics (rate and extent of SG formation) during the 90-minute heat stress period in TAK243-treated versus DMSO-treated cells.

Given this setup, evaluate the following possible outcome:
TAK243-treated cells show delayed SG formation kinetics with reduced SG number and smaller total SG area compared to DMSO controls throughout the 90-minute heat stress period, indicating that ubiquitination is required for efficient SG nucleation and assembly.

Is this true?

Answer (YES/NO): NO